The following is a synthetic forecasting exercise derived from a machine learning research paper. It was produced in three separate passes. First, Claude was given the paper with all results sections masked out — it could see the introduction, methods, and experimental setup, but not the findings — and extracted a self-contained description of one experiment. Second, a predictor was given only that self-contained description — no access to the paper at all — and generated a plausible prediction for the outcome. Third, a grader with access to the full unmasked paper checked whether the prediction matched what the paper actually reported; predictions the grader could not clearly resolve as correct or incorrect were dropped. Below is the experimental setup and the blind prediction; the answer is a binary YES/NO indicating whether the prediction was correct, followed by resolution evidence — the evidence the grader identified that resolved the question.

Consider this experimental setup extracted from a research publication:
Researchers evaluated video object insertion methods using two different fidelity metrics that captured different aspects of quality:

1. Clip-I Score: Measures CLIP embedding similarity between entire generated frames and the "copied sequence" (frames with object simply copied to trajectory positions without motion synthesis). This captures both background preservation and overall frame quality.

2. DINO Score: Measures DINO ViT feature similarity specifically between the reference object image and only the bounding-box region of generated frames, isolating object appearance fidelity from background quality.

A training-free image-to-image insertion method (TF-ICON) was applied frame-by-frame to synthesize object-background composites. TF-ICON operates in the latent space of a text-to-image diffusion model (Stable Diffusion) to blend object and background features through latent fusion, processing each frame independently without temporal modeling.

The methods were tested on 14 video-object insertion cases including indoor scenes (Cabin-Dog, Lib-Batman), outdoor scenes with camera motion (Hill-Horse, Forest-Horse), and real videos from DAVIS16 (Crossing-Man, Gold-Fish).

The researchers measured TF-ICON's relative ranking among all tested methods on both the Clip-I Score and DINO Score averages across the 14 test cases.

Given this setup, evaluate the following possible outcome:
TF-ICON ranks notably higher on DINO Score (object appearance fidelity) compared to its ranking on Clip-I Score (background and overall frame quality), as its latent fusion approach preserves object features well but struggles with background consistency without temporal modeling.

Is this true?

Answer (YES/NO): NO